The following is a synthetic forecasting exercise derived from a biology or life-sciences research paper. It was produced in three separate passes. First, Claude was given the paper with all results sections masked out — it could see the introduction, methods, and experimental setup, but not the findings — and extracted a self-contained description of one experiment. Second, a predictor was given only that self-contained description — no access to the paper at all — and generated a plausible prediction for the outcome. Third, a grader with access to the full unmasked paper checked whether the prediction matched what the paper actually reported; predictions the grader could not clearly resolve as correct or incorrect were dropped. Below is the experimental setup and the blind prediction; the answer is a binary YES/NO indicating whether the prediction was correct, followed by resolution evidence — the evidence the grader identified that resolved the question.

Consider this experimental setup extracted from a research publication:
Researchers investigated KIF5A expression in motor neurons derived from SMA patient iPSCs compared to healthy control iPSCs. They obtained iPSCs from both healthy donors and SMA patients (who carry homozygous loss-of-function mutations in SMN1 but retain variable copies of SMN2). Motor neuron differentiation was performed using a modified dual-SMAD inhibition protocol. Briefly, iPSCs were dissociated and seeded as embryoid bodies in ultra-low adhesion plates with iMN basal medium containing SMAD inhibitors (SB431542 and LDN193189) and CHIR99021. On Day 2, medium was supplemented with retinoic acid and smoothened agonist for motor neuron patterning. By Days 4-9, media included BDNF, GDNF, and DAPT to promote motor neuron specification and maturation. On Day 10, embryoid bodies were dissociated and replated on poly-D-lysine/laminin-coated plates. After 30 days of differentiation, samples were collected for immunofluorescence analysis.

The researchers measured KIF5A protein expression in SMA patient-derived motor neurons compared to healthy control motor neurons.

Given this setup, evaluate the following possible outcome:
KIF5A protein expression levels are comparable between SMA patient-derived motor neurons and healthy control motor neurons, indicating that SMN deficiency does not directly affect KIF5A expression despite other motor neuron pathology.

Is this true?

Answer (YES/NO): NO